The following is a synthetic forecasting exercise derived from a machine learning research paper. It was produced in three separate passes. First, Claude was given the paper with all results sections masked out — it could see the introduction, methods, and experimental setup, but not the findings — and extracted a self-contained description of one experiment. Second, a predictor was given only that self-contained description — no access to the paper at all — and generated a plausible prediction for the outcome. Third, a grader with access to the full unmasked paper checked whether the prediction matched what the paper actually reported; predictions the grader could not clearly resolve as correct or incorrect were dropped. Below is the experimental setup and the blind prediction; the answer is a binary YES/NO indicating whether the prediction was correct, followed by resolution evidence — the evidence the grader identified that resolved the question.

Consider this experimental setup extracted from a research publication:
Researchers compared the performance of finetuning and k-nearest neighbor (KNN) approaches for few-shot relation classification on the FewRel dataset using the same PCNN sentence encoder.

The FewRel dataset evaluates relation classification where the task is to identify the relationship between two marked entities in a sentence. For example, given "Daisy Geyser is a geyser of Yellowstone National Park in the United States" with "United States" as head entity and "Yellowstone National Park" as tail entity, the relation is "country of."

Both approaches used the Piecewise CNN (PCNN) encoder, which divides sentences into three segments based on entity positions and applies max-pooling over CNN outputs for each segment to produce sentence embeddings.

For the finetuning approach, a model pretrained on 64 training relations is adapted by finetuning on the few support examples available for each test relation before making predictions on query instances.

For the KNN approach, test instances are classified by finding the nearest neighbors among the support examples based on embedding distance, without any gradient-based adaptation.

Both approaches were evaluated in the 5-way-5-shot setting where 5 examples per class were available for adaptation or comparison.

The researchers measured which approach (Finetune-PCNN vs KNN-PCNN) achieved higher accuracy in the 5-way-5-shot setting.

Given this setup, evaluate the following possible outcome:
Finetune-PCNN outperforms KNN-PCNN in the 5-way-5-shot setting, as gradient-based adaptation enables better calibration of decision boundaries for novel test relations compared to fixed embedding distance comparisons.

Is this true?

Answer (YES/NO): NO